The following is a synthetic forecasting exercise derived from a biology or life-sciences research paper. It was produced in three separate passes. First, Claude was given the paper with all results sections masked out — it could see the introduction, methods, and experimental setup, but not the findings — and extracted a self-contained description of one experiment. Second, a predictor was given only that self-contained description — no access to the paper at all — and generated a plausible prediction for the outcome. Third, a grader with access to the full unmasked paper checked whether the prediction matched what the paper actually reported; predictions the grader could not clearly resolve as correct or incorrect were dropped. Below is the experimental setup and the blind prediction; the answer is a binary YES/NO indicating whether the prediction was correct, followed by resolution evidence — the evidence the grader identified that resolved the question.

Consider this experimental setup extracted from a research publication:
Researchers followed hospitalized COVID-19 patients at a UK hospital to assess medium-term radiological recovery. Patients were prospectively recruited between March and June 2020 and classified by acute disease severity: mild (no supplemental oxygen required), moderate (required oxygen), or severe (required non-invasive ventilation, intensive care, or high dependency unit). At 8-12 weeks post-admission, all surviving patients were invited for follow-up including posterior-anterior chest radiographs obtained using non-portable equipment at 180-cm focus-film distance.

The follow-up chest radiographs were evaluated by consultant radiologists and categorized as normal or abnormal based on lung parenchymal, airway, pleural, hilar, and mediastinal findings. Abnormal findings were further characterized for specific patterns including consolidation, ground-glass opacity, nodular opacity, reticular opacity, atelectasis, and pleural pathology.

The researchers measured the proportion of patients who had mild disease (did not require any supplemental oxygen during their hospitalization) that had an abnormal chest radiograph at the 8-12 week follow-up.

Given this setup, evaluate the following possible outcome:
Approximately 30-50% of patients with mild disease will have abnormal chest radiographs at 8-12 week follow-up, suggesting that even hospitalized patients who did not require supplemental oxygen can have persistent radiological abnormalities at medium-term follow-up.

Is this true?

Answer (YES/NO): NO